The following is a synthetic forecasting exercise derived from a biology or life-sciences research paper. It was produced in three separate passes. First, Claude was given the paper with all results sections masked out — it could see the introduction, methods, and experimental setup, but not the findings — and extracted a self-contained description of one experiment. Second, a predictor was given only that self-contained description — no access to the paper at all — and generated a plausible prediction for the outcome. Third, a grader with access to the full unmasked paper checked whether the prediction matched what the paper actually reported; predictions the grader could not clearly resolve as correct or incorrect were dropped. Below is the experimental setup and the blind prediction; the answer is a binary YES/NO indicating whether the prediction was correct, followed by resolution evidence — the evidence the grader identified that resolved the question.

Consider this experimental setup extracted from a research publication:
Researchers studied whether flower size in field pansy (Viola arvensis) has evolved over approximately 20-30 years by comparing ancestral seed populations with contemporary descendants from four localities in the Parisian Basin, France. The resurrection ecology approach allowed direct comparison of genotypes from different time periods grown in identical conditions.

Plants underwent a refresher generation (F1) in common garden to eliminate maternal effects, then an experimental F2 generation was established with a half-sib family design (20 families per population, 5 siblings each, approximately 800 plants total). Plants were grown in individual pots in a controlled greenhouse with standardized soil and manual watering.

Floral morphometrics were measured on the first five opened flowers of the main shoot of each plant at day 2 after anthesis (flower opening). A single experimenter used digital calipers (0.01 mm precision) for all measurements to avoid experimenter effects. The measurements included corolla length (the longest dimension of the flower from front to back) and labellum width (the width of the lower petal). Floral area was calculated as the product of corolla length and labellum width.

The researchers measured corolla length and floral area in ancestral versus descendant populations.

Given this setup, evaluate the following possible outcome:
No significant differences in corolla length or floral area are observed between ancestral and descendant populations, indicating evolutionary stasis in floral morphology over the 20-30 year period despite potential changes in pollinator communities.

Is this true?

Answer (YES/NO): NO